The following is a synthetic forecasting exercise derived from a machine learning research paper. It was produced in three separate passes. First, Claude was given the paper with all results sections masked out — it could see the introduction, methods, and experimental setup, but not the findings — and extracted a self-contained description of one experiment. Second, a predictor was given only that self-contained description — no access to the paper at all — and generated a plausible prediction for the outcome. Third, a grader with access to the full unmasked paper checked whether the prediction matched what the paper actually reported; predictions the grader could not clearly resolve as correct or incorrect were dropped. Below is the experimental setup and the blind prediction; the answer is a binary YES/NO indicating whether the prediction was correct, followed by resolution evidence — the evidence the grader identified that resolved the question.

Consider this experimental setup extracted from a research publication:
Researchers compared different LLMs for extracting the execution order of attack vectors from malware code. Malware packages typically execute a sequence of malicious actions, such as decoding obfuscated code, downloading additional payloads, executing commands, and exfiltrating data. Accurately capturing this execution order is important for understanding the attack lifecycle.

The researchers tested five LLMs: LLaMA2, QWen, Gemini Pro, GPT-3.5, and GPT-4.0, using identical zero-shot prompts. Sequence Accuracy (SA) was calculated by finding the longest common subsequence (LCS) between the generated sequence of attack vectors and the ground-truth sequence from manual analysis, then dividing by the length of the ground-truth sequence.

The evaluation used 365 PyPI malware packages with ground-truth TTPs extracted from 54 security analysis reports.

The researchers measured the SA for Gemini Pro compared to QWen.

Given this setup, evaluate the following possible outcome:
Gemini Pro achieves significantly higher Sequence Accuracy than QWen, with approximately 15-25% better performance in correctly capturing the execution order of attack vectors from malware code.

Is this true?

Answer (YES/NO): NO